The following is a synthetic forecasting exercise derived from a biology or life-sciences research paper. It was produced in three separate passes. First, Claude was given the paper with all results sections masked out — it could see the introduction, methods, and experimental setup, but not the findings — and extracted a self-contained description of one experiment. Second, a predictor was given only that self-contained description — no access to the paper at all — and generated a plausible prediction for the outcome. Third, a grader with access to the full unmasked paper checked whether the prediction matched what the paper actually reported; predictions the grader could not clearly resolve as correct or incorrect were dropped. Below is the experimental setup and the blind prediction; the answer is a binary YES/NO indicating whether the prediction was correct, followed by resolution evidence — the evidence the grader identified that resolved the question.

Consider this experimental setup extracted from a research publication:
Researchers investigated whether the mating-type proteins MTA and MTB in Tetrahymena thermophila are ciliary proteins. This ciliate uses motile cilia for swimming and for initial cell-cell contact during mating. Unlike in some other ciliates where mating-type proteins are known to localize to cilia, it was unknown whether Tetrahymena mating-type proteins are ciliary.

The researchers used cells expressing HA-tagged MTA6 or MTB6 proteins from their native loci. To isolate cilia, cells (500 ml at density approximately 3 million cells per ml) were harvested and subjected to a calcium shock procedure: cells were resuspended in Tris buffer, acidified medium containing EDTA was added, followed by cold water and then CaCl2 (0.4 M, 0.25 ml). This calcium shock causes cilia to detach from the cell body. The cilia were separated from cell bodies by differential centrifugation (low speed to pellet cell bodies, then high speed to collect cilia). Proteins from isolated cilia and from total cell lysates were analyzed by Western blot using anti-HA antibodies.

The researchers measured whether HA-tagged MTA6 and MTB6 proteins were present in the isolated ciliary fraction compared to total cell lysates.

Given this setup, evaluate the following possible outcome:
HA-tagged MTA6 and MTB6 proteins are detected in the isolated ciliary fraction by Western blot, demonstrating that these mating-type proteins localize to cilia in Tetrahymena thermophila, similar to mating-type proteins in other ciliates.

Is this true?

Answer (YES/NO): NO